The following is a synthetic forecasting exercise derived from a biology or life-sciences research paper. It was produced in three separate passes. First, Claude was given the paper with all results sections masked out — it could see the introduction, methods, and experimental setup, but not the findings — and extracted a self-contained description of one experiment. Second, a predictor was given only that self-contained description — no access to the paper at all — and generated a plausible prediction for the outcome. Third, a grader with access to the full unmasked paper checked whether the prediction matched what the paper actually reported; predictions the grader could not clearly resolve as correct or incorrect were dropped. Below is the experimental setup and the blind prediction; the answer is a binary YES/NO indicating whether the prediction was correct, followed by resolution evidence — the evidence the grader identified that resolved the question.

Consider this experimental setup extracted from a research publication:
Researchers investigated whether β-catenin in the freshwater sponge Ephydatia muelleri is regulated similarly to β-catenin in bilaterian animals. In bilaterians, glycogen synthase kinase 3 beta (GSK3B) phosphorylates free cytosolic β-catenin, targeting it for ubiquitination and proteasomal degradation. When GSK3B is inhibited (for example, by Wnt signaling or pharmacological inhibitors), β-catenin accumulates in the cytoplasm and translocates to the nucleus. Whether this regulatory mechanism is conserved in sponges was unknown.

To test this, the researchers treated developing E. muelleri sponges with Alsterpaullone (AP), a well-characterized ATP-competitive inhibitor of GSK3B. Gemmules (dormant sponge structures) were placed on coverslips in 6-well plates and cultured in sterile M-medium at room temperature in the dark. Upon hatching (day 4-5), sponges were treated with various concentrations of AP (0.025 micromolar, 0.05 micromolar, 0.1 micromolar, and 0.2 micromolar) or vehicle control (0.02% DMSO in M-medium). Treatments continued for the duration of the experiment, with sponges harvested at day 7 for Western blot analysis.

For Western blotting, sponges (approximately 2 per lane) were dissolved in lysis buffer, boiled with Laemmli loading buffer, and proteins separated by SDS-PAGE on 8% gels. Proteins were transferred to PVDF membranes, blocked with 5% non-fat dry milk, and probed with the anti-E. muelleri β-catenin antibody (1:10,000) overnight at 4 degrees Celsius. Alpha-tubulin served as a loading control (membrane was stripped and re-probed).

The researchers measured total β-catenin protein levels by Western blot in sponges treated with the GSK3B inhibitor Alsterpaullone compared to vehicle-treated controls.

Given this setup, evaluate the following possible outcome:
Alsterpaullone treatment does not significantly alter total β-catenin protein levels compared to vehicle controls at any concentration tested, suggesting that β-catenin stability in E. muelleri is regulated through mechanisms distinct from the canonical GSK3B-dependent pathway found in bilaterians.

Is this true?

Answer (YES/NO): NO